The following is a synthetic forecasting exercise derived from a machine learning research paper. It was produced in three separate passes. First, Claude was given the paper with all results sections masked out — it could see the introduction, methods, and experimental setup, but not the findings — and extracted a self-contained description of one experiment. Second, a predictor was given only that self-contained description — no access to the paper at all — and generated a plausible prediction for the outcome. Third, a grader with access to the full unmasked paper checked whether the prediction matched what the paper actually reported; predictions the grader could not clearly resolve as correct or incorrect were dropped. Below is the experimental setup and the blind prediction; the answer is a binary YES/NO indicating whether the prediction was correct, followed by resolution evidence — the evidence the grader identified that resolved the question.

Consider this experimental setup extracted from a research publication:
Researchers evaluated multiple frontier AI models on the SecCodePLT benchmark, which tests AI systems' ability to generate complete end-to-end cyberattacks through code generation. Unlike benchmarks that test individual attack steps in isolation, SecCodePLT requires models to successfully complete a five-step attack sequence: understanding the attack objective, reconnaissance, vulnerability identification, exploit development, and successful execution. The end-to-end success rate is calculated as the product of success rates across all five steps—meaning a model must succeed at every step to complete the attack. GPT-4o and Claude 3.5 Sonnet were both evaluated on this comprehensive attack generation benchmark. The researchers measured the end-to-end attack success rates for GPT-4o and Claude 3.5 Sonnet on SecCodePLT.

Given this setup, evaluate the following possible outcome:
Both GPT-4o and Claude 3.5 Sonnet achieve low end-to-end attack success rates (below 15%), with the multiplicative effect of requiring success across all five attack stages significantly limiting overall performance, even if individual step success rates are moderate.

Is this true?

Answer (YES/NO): YES